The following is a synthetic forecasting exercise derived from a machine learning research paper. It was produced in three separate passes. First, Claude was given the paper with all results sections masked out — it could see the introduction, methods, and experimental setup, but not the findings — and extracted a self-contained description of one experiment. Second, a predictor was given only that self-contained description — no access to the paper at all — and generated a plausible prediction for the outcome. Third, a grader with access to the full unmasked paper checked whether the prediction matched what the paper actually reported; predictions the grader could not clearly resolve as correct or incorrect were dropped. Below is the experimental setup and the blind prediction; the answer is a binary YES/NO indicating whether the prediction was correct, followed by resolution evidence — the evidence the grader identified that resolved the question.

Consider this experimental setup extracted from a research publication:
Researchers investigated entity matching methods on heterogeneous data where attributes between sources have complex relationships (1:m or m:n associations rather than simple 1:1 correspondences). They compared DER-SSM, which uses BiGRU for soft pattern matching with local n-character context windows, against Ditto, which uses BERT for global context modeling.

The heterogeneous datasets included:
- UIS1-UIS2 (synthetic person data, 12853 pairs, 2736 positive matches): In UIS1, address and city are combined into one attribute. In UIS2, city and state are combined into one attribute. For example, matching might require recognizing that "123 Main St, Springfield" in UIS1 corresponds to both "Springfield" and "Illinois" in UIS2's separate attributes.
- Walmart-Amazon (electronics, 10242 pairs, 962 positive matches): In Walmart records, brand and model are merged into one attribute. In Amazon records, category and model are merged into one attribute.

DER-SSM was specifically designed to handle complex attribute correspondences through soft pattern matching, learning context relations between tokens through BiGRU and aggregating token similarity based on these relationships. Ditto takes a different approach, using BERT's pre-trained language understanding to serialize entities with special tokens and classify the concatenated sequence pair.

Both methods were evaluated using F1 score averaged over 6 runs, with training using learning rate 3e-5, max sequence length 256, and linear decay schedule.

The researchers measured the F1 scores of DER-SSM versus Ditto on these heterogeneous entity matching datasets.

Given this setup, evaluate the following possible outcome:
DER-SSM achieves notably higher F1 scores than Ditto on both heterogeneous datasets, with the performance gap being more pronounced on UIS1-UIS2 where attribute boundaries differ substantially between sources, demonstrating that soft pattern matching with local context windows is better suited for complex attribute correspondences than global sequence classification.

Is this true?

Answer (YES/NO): NO